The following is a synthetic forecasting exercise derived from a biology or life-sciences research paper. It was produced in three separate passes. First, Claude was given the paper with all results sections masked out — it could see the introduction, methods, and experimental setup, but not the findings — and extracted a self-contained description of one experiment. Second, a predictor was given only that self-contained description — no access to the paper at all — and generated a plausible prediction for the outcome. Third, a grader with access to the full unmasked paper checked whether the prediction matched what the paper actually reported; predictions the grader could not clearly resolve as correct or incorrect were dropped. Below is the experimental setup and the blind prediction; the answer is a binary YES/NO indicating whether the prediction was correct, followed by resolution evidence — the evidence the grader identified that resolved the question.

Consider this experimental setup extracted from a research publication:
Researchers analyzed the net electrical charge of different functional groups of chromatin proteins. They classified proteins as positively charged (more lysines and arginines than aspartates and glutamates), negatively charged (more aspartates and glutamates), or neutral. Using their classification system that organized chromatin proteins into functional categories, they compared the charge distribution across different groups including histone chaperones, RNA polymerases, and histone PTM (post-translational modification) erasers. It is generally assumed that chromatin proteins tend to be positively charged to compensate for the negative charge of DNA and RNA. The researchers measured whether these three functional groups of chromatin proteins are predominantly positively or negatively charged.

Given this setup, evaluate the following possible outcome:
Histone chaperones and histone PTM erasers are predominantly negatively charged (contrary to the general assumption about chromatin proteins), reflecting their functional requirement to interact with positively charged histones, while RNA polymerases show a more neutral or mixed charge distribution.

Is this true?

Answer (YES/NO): NO